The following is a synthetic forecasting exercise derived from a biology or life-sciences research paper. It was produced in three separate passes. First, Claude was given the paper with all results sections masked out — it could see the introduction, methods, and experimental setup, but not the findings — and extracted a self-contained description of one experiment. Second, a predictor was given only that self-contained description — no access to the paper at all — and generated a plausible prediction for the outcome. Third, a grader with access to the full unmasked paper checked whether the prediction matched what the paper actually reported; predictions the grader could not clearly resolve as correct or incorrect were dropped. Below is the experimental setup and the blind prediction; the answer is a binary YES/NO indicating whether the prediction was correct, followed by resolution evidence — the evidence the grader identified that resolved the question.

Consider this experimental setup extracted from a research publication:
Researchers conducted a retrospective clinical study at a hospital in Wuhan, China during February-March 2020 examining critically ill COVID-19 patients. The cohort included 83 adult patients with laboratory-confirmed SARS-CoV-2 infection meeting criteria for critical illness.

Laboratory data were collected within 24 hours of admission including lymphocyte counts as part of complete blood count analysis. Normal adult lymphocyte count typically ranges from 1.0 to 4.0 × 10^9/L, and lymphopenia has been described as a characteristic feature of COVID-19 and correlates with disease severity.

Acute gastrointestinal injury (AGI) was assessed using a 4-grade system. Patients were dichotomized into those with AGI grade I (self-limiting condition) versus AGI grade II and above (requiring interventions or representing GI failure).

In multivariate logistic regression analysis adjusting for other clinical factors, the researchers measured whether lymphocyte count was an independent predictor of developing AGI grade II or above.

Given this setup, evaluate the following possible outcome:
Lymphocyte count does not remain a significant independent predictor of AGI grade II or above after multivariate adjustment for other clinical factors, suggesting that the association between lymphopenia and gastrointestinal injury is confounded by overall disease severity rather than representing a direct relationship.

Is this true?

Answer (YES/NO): YES